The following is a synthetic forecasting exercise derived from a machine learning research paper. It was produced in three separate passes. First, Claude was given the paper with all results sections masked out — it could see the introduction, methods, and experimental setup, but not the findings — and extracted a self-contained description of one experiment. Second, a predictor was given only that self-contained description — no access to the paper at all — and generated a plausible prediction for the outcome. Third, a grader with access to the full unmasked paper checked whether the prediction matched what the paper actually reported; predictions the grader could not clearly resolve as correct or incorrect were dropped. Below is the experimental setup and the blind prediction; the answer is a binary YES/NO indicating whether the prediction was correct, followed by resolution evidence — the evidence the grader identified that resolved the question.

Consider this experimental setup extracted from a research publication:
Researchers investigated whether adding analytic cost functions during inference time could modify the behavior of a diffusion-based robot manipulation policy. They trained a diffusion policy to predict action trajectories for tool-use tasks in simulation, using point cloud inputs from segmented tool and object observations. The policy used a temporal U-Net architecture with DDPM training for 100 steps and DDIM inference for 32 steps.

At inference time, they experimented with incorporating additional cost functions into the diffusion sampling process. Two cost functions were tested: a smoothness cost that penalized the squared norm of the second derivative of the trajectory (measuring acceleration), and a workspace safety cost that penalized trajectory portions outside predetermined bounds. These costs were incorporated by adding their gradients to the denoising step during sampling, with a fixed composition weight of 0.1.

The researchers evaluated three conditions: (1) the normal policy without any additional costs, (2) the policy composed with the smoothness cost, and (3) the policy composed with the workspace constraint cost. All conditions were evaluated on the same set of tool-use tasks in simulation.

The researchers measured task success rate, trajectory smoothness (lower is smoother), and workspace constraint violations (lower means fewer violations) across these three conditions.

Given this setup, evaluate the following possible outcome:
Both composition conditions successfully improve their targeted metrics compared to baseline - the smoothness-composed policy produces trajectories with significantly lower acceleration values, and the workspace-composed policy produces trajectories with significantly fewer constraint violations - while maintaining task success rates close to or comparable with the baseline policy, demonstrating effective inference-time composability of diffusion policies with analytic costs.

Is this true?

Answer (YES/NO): YES